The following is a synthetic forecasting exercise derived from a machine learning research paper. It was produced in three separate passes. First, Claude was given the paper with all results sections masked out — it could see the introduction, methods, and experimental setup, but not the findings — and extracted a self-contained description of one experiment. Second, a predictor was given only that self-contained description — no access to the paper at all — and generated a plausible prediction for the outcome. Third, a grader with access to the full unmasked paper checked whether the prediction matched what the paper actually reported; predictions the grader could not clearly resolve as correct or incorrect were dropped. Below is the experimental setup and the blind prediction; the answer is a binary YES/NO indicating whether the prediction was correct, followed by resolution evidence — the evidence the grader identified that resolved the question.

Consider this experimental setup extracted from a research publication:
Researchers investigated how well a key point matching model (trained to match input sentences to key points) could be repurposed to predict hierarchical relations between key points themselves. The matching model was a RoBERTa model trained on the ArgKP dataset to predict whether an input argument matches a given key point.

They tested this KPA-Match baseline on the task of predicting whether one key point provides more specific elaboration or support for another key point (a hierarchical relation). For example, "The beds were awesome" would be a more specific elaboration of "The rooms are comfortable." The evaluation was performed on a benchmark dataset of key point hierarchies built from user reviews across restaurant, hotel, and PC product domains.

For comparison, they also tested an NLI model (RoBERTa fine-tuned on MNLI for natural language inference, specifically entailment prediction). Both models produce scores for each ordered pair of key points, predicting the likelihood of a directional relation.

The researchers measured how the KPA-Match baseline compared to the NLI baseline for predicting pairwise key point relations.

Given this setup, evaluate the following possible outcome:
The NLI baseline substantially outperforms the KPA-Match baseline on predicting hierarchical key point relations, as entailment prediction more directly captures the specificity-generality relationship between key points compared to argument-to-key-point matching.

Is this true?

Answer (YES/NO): NO